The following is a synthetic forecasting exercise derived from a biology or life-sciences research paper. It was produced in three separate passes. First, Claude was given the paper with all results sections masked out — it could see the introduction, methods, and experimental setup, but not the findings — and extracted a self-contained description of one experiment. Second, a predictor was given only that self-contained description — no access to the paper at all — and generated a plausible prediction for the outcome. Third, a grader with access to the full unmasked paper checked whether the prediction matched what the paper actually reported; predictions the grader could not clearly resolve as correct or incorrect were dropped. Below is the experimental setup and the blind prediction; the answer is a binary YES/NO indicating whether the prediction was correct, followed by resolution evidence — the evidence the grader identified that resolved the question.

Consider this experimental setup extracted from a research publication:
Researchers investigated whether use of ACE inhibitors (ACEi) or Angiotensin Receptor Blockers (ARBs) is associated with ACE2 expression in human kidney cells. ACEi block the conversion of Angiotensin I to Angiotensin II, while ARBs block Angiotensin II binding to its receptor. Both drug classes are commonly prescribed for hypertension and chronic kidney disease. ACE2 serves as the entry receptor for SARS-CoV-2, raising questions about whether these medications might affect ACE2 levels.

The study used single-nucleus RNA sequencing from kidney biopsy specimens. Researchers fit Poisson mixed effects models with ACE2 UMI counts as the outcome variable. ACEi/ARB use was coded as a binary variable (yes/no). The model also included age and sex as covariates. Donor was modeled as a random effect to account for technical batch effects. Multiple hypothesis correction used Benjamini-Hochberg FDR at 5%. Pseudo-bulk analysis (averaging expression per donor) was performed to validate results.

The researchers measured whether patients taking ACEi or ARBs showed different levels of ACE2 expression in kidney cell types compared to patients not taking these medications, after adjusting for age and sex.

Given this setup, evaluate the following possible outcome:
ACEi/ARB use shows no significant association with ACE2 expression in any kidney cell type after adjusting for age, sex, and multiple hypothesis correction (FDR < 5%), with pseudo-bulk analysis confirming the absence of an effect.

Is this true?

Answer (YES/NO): NO